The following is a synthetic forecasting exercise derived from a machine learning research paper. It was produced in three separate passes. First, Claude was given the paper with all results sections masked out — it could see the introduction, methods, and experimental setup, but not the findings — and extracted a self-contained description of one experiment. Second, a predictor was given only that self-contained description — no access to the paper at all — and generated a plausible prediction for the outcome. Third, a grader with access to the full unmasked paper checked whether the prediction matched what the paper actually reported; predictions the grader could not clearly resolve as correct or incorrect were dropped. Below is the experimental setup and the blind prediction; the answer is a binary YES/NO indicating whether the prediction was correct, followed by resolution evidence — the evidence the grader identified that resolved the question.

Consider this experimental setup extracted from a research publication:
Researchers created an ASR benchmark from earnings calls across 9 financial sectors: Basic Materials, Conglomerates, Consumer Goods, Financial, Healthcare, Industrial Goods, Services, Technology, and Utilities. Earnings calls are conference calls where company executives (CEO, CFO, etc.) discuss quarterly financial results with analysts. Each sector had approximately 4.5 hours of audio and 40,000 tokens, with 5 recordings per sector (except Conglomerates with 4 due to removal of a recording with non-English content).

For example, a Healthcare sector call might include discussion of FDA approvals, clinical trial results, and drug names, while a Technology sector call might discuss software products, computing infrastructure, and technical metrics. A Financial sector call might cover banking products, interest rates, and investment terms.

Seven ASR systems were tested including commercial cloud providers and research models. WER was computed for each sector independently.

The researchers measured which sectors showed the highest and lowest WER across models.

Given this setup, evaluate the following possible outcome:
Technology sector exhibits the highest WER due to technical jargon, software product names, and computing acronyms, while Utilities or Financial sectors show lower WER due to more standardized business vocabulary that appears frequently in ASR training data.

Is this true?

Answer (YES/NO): NO